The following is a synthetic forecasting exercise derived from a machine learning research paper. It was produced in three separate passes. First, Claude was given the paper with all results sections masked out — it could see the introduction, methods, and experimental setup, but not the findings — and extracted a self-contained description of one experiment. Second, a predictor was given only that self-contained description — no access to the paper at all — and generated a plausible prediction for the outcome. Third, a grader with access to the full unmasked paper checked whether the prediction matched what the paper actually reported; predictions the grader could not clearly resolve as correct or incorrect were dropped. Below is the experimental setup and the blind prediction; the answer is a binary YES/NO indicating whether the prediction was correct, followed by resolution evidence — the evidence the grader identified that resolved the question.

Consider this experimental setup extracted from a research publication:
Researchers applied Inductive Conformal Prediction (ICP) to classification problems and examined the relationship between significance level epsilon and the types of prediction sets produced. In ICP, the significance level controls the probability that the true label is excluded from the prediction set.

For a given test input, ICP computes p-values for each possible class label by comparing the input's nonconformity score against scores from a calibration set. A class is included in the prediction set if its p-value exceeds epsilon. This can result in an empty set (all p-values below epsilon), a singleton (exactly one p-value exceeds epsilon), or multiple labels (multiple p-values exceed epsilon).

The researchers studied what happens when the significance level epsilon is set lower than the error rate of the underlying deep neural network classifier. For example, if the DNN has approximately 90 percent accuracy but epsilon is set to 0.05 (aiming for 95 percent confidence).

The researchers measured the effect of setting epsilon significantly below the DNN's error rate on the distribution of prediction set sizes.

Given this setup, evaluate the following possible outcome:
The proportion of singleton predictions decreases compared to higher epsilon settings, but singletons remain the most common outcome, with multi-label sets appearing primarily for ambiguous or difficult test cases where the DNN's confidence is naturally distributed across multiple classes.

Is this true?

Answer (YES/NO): NO